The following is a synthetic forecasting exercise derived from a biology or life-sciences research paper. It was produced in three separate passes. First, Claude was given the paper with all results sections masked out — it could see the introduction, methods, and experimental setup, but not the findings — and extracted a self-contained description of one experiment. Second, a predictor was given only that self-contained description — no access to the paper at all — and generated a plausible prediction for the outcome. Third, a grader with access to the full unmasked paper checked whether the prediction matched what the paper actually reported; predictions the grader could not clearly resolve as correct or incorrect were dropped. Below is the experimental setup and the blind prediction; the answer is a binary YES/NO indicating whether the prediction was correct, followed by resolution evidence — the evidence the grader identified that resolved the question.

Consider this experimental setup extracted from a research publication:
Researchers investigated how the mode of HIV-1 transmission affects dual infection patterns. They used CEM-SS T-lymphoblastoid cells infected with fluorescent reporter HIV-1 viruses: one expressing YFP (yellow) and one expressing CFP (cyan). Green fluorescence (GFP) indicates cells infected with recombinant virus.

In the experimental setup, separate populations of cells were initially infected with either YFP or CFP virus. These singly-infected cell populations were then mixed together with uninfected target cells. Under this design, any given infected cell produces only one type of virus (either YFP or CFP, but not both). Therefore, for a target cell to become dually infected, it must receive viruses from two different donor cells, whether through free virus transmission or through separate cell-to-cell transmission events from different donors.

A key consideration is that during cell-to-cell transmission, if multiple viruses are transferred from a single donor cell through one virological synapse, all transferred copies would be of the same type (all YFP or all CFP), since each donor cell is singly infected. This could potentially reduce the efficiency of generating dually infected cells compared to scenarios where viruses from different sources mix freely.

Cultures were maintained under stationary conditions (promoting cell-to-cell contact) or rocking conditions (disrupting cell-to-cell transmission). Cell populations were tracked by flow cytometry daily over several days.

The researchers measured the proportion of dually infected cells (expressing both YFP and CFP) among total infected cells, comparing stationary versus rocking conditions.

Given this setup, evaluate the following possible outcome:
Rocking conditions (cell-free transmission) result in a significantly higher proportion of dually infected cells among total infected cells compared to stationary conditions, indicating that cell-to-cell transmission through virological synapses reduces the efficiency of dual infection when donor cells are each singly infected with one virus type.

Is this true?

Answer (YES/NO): NO